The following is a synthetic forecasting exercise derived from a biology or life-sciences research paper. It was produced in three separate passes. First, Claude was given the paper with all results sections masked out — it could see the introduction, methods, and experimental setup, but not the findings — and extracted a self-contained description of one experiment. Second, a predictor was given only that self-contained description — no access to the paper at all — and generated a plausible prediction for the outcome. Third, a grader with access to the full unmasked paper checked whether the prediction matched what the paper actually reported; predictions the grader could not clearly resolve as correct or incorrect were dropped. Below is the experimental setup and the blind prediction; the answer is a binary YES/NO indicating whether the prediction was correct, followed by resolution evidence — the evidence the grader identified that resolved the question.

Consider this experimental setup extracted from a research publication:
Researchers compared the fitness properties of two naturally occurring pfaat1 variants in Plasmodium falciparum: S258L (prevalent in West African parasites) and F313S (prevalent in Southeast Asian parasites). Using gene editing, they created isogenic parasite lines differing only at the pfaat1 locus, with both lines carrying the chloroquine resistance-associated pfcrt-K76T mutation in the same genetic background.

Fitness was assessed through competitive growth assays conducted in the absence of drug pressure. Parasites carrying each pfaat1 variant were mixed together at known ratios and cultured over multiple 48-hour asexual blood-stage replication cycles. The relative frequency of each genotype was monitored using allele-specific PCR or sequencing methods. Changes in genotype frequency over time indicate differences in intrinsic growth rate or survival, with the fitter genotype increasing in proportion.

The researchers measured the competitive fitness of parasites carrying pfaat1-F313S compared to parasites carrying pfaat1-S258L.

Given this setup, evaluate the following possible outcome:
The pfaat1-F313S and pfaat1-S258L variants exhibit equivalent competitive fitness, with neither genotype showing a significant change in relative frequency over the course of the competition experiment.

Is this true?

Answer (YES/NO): NO